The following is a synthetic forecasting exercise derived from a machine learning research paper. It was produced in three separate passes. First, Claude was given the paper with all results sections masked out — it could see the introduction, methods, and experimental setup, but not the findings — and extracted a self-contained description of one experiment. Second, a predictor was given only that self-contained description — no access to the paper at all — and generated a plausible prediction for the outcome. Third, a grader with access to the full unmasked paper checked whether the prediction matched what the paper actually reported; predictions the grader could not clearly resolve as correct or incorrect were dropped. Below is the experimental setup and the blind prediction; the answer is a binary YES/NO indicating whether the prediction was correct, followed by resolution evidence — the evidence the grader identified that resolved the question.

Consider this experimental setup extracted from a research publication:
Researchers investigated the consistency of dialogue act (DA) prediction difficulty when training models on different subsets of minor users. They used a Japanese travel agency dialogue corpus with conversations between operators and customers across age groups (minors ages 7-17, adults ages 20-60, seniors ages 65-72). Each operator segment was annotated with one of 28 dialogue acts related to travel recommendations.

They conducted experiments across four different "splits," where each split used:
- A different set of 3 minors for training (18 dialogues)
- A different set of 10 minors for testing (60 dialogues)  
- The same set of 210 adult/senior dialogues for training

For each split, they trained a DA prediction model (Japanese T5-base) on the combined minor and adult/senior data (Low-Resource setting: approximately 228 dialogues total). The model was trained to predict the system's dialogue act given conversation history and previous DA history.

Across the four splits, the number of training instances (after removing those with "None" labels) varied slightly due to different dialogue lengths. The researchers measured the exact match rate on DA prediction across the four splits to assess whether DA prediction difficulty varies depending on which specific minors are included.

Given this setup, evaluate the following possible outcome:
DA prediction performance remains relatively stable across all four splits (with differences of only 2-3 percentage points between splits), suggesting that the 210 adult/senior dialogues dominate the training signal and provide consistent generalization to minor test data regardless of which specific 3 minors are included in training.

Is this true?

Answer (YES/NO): NO